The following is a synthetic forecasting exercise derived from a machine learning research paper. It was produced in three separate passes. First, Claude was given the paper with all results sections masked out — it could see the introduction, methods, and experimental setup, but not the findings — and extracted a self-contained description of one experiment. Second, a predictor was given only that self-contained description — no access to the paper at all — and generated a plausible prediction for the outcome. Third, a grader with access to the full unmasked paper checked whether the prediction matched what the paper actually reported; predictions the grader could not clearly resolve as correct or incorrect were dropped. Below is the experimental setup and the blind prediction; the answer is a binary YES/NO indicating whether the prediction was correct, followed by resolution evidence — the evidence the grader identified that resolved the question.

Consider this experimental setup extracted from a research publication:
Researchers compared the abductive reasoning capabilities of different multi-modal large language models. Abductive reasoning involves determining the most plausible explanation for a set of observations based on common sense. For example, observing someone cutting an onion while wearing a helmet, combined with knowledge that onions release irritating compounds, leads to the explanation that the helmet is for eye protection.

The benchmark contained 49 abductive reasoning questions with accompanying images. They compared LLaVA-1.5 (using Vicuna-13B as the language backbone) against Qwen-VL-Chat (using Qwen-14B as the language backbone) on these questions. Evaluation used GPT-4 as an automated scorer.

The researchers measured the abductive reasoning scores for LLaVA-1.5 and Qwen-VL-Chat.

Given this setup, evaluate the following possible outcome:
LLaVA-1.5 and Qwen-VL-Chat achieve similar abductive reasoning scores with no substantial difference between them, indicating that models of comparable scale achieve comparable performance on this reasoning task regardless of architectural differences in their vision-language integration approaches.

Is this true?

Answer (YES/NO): NO